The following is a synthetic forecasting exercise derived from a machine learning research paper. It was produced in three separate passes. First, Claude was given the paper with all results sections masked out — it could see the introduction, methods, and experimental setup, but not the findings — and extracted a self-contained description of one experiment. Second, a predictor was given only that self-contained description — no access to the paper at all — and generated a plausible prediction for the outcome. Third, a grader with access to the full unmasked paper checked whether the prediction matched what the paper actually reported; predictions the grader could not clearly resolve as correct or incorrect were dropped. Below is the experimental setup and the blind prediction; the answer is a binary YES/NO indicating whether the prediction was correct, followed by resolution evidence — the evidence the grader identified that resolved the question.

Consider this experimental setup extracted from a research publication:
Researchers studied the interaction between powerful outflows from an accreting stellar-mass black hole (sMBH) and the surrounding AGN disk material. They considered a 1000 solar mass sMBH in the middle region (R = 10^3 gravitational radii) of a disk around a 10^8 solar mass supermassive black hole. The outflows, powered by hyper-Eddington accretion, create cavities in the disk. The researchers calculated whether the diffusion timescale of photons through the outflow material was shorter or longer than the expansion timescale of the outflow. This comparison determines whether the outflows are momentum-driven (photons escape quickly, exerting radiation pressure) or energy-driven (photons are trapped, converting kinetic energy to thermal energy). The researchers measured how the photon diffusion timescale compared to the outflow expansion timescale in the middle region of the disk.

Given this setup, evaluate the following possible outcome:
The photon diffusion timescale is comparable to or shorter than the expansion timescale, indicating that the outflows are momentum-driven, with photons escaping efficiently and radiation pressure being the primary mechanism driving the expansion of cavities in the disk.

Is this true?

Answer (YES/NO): NO